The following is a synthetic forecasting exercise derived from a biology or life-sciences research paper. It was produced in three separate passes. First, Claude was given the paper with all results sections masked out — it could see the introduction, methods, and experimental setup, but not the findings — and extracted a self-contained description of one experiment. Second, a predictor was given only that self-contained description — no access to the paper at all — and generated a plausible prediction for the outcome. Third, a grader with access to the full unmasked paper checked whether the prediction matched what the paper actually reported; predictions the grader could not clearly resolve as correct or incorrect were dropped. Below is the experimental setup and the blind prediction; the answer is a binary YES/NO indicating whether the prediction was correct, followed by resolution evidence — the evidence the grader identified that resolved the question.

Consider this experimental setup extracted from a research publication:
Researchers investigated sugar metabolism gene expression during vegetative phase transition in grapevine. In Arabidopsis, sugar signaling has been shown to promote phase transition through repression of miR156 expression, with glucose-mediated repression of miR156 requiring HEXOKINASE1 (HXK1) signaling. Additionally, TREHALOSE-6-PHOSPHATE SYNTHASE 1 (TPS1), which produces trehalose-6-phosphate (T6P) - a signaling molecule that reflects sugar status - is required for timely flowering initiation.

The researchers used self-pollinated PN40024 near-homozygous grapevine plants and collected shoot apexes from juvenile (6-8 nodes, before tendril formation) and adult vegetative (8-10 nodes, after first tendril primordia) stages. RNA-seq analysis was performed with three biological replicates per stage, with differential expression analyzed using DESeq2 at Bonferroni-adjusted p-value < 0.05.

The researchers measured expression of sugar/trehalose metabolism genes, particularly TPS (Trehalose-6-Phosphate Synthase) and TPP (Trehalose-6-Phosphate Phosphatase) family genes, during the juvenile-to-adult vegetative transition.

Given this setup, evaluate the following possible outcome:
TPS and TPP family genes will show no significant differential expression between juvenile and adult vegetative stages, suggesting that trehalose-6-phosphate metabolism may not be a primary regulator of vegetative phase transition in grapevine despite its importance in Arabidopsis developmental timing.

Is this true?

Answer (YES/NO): NO